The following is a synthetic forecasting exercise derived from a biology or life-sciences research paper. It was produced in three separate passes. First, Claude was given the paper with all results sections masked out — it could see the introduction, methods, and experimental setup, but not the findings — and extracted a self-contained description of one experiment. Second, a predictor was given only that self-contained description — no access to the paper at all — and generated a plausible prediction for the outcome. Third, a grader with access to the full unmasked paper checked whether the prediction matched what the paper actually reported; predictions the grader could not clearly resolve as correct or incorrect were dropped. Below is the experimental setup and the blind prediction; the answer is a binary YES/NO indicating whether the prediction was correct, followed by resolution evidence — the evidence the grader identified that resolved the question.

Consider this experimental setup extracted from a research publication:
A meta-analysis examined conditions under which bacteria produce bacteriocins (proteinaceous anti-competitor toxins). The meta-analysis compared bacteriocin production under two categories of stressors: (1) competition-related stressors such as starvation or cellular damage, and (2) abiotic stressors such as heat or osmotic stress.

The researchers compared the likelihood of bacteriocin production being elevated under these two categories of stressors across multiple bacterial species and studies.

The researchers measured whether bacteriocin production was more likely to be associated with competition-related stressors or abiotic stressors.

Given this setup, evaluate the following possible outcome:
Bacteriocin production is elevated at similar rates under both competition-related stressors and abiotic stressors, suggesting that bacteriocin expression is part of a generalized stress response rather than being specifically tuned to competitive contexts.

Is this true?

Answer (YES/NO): NO